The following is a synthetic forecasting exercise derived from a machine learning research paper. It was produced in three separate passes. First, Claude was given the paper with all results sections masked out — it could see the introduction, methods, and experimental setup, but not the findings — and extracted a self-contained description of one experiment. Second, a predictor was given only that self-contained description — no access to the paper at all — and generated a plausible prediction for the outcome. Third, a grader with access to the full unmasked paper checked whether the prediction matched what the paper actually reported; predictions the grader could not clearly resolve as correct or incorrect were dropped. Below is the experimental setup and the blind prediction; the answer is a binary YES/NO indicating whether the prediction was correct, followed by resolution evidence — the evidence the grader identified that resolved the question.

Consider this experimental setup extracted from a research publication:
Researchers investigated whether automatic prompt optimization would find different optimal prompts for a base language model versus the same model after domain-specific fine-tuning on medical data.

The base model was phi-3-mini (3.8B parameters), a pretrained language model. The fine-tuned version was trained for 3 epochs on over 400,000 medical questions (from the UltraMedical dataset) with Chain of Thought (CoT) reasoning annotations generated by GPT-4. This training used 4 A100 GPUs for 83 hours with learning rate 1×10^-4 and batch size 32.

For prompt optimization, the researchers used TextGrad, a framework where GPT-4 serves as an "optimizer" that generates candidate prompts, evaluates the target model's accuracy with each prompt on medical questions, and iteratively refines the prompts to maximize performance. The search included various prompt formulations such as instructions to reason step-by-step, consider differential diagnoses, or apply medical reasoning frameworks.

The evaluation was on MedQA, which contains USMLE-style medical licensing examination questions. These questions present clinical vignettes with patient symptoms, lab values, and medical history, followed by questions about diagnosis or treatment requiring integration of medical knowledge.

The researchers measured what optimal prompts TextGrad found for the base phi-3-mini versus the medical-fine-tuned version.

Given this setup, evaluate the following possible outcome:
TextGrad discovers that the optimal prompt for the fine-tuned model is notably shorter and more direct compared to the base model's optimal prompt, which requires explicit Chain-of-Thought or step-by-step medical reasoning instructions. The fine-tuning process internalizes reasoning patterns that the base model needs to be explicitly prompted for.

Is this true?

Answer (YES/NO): NO